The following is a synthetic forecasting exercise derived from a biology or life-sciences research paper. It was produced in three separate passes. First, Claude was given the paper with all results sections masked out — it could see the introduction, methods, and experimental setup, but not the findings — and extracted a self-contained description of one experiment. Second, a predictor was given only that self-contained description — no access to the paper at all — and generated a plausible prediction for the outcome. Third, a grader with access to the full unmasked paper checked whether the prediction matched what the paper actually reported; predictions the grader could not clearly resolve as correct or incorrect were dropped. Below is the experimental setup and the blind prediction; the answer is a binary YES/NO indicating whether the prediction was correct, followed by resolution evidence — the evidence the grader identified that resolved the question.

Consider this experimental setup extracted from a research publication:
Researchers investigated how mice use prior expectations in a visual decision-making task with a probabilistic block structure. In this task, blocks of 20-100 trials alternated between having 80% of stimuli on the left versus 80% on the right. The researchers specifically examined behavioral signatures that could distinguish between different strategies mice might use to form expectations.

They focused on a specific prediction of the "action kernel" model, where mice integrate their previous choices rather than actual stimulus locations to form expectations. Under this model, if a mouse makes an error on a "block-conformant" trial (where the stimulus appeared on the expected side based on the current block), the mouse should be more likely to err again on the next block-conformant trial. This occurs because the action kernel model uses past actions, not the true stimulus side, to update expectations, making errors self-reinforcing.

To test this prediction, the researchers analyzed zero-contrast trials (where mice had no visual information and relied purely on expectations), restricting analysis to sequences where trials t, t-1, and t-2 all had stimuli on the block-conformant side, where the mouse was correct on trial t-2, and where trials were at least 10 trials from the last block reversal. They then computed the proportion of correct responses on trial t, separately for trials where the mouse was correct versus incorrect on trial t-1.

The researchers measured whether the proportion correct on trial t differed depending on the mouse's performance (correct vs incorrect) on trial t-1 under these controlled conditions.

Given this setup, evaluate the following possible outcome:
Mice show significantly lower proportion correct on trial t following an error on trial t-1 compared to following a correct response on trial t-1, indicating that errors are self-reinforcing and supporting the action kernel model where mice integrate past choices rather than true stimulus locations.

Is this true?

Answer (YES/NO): YES